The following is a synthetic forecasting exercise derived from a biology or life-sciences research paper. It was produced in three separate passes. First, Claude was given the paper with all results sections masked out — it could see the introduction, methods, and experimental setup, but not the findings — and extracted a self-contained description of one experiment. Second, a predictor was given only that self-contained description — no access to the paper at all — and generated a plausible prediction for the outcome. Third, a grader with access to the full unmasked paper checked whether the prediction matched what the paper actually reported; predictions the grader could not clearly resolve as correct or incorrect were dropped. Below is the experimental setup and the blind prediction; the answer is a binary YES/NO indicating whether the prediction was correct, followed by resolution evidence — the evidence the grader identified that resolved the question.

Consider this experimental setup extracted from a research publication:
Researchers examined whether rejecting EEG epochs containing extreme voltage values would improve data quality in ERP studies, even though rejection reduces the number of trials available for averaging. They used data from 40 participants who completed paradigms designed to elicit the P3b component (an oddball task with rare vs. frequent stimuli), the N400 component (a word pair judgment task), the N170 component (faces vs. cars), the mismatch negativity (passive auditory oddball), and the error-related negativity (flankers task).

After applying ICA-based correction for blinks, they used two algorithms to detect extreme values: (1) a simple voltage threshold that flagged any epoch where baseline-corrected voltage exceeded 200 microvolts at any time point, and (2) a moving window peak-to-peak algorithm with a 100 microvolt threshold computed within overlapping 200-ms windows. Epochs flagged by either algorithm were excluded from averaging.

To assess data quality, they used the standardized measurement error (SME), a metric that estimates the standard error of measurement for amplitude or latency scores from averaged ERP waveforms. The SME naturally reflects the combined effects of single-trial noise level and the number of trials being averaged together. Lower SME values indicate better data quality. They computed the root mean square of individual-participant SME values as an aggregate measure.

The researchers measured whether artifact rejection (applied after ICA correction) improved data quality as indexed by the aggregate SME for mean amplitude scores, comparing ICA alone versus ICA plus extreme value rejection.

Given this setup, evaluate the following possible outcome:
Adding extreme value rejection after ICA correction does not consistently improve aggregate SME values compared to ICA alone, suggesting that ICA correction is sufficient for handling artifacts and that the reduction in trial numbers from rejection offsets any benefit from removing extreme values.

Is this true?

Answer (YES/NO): NO